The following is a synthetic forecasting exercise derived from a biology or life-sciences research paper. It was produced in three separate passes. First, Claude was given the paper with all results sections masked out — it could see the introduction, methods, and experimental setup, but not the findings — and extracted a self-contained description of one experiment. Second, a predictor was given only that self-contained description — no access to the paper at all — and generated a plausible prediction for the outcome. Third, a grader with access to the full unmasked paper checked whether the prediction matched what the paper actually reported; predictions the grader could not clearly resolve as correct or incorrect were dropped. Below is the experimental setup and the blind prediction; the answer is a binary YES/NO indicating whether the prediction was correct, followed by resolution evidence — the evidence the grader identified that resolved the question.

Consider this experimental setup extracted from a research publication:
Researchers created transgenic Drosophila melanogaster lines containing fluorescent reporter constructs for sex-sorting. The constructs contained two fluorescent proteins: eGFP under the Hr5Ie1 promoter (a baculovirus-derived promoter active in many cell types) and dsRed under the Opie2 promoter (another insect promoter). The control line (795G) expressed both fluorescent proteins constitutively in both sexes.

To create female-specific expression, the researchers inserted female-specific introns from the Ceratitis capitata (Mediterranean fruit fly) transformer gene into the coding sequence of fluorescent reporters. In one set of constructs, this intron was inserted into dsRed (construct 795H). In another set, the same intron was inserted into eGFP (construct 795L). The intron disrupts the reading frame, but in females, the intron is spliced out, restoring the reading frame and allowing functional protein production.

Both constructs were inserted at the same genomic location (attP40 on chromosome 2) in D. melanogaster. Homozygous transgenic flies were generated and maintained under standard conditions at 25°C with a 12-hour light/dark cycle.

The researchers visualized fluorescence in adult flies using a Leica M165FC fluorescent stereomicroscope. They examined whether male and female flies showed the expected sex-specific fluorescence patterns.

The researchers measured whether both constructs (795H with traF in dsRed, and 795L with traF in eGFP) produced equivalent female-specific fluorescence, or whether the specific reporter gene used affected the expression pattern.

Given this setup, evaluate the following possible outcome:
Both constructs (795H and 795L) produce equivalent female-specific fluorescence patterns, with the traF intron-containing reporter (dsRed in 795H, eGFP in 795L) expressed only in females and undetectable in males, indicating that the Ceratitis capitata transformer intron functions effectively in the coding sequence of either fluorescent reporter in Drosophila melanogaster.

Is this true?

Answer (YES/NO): YES